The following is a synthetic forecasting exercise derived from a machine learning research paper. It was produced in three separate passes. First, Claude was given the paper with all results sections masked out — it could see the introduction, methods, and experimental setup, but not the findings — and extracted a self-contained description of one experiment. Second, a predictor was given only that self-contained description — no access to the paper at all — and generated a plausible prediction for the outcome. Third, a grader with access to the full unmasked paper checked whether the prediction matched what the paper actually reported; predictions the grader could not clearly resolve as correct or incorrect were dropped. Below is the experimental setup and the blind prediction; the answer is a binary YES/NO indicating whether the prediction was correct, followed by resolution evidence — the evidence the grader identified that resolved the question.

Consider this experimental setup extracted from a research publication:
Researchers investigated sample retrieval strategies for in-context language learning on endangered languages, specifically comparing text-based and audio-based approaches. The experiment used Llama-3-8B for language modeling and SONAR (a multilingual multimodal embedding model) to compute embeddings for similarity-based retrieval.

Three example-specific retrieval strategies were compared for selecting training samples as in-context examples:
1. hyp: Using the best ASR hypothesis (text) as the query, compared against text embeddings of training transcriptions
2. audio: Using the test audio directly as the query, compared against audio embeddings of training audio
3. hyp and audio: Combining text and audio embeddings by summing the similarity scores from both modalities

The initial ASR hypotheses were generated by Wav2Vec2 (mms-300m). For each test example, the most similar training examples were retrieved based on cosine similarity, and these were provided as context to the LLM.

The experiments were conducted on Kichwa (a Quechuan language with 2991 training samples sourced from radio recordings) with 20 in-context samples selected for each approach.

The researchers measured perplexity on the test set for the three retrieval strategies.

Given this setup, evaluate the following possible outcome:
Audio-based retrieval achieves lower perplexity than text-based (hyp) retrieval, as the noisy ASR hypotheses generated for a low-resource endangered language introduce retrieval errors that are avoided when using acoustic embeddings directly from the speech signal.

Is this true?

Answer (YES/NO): NO